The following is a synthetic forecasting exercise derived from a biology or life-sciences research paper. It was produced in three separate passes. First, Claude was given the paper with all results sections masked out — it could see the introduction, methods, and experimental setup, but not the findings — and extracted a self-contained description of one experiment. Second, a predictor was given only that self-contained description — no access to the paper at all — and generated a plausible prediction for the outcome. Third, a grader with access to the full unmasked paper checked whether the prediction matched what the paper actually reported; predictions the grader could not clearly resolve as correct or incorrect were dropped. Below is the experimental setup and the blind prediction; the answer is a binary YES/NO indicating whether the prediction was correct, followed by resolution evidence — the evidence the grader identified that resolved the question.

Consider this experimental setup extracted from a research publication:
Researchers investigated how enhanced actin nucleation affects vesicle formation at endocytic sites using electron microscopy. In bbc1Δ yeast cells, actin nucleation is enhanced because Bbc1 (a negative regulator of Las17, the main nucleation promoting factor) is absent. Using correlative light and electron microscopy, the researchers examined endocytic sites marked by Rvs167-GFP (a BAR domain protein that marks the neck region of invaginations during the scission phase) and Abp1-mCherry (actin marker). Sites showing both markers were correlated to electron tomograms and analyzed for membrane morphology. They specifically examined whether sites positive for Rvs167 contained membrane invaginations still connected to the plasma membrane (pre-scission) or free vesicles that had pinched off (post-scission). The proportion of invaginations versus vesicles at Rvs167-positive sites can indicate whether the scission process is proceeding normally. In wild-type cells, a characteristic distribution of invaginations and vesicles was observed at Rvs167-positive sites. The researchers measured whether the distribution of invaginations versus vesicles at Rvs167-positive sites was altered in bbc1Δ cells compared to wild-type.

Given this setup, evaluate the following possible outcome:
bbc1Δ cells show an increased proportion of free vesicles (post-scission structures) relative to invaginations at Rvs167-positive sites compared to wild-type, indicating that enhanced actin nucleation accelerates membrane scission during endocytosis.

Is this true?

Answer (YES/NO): NO